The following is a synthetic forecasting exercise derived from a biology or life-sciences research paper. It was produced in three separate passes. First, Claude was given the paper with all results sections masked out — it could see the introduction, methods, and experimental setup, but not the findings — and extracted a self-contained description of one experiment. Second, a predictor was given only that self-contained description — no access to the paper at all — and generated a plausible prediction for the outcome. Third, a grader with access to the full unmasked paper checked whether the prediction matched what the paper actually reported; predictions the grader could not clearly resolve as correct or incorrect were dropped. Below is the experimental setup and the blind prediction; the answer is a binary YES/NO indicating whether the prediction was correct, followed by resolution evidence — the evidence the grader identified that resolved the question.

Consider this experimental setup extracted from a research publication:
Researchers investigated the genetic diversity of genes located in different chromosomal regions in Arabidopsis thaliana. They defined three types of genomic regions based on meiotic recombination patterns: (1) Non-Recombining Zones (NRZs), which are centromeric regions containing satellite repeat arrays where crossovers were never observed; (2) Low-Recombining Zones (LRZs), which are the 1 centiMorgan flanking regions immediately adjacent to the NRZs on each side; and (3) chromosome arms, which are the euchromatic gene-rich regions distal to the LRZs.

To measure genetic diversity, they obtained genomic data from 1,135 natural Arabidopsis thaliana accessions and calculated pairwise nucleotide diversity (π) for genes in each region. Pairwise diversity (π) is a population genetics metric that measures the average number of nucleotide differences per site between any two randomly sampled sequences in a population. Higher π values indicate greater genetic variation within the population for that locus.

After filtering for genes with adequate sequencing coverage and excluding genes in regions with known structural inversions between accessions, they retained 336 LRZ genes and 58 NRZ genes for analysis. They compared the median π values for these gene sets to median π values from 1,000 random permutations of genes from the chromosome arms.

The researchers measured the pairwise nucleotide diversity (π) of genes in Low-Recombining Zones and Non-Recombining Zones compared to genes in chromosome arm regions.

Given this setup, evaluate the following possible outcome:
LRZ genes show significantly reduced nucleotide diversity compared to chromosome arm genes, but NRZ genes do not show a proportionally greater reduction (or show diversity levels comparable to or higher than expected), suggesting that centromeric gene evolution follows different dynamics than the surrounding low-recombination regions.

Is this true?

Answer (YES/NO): NO